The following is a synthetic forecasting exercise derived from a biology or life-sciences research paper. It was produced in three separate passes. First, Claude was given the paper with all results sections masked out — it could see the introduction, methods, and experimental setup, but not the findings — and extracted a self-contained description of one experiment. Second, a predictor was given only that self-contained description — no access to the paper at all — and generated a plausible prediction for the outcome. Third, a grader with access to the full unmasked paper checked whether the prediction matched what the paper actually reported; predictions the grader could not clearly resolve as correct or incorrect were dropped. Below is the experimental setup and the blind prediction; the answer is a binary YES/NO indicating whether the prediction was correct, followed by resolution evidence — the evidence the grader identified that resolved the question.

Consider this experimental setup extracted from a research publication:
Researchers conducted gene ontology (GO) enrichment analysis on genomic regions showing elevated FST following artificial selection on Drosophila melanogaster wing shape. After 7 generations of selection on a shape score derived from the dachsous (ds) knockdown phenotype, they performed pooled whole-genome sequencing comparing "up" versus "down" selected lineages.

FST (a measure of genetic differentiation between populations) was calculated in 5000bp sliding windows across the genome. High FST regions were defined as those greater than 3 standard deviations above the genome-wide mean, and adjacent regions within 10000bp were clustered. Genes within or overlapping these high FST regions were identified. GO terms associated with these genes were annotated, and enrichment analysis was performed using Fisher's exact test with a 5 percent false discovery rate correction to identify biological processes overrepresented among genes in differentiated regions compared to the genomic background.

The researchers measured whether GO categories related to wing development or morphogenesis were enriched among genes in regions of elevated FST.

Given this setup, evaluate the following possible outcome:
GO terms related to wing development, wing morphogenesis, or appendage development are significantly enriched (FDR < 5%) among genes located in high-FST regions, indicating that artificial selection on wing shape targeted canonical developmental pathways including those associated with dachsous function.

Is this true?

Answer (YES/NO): NO